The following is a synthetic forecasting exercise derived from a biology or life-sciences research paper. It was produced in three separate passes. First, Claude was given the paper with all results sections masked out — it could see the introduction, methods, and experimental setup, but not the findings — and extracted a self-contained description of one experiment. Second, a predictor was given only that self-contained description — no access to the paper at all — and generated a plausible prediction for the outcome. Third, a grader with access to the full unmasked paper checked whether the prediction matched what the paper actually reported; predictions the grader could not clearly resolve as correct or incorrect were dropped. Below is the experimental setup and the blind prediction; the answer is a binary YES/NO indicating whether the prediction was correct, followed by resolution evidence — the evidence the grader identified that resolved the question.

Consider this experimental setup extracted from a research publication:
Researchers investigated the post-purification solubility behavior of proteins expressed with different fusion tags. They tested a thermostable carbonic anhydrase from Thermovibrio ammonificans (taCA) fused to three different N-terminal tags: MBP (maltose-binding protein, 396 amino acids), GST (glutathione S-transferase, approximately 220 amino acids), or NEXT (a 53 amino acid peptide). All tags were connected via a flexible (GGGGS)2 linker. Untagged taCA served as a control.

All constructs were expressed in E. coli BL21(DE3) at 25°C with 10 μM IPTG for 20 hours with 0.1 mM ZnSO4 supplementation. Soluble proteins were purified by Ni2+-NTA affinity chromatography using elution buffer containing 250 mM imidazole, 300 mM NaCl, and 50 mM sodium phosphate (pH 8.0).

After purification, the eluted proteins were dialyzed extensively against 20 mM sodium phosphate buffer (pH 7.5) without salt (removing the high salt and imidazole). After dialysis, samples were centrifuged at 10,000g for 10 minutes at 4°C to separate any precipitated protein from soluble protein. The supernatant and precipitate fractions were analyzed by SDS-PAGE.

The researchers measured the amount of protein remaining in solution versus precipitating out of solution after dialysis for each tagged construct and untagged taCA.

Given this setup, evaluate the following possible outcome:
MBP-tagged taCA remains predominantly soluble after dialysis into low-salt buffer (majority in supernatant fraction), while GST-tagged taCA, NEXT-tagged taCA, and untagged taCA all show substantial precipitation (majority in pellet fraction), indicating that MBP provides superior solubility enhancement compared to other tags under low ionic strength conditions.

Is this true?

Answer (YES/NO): NO